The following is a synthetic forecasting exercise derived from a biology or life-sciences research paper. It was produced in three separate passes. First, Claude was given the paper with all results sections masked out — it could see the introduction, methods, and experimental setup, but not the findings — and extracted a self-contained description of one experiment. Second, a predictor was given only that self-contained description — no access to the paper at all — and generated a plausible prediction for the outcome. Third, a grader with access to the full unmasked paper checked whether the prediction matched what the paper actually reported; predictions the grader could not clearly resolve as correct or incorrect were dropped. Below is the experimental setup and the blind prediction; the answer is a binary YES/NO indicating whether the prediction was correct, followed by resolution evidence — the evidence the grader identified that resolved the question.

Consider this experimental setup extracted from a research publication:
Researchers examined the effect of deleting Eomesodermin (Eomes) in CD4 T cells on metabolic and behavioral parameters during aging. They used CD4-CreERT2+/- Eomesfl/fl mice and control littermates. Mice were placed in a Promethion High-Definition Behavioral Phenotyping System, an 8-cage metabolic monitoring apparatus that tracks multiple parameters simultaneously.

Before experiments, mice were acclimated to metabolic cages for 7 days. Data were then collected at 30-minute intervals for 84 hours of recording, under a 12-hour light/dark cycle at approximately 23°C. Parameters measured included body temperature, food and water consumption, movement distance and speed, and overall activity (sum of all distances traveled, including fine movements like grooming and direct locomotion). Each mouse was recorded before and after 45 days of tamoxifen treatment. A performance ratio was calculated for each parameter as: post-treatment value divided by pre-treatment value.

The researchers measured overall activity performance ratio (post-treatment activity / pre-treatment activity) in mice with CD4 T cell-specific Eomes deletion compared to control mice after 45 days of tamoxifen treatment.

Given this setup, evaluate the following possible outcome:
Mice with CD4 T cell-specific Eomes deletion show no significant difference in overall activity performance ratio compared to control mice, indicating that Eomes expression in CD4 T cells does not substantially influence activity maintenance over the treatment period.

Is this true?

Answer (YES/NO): NO